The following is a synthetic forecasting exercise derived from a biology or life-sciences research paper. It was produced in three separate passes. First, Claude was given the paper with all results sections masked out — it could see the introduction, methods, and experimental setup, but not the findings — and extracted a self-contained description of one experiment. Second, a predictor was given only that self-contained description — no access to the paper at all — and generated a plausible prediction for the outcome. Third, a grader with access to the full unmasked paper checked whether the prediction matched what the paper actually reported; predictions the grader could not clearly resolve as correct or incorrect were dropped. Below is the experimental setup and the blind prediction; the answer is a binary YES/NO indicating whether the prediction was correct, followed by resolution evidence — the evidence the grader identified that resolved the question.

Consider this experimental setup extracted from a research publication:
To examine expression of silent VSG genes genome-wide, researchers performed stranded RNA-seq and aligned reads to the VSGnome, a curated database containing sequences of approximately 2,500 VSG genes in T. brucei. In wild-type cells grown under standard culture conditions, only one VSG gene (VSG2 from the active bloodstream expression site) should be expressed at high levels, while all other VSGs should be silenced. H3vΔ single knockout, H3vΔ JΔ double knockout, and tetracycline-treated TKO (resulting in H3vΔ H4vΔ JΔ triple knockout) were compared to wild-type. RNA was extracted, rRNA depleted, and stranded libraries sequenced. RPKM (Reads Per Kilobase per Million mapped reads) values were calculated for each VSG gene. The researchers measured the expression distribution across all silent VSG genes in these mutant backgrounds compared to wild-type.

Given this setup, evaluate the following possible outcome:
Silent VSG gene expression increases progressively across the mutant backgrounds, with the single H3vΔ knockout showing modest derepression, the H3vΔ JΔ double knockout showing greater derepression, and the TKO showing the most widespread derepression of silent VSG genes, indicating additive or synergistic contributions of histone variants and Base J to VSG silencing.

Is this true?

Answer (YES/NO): YES